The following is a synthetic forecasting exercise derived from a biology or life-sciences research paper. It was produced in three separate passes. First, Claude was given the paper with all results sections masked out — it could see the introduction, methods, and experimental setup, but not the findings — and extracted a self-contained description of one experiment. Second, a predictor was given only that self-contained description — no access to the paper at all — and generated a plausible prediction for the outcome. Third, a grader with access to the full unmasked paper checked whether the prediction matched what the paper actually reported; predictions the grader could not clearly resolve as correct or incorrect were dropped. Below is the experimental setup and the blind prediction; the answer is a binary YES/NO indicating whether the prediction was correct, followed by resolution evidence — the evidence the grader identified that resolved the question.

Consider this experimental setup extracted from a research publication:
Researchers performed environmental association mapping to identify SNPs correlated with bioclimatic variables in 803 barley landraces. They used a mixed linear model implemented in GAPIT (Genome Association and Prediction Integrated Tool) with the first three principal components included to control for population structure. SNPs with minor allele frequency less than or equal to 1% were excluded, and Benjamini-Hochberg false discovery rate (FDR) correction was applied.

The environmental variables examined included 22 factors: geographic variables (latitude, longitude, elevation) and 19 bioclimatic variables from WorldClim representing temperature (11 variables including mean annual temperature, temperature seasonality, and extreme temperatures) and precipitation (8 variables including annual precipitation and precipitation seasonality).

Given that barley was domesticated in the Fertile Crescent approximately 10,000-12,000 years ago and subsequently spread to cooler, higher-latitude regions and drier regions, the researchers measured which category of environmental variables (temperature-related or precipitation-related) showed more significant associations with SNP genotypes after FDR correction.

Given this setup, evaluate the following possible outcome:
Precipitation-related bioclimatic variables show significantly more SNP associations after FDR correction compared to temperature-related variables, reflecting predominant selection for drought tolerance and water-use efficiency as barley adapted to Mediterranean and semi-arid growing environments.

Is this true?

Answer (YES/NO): YES